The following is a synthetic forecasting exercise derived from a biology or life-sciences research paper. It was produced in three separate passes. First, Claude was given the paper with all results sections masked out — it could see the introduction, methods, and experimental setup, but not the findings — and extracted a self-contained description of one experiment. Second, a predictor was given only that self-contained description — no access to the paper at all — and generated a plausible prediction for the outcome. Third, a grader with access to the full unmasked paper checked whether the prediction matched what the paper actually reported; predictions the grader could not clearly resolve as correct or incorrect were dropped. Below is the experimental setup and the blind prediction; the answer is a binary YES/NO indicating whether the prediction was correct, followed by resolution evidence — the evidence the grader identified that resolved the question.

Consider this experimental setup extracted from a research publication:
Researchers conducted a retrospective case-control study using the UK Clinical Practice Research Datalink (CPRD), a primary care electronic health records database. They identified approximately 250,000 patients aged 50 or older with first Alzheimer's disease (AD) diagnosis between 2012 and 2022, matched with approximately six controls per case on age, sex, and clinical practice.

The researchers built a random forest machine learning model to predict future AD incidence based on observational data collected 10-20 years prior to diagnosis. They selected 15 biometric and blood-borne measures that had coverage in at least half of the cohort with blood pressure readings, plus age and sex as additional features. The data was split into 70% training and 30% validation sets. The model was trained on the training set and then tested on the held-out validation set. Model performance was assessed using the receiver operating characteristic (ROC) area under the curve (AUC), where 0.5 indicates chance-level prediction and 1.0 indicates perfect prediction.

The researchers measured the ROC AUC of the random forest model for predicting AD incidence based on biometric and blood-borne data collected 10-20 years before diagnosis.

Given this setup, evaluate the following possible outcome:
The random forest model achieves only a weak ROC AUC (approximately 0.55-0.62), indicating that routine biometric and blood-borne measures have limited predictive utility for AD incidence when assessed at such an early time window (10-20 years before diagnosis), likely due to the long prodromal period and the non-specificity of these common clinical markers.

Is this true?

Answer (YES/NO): NO